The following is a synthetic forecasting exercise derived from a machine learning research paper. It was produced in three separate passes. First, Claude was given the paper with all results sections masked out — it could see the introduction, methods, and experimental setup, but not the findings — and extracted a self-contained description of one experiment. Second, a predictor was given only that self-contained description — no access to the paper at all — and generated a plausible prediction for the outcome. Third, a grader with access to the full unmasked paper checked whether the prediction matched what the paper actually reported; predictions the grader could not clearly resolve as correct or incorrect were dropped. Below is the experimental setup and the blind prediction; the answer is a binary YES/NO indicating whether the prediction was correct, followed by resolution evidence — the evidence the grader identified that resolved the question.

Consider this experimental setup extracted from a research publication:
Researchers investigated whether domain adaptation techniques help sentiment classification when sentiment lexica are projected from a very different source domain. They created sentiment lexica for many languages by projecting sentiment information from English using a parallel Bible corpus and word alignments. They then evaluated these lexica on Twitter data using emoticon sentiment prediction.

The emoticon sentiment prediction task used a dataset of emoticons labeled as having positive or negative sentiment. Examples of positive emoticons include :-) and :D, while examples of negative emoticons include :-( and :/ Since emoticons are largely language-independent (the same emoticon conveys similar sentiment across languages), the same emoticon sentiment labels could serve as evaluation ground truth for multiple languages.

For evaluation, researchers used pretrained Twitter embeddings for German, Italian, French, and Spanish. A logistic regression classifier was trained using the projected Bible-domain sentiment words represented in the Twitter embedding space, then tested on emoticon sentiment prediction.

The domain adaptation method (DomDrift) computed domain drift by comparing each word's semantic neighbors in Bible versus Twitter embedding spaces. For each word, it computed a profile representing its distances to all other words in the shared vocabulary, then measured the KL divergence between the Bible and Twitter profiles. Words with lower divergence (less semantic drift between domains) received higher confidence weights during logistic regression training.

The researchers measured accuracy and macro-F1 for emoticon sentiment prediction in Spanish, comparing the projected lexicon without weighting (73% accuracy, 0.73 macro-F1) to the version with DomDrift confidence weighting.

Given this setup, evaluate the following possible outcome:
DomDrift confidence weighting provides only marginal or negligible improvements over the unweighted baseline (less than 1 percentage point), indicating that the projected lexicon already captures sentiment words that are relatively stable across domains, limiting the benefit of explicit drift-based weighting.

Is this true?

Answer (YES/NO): NO